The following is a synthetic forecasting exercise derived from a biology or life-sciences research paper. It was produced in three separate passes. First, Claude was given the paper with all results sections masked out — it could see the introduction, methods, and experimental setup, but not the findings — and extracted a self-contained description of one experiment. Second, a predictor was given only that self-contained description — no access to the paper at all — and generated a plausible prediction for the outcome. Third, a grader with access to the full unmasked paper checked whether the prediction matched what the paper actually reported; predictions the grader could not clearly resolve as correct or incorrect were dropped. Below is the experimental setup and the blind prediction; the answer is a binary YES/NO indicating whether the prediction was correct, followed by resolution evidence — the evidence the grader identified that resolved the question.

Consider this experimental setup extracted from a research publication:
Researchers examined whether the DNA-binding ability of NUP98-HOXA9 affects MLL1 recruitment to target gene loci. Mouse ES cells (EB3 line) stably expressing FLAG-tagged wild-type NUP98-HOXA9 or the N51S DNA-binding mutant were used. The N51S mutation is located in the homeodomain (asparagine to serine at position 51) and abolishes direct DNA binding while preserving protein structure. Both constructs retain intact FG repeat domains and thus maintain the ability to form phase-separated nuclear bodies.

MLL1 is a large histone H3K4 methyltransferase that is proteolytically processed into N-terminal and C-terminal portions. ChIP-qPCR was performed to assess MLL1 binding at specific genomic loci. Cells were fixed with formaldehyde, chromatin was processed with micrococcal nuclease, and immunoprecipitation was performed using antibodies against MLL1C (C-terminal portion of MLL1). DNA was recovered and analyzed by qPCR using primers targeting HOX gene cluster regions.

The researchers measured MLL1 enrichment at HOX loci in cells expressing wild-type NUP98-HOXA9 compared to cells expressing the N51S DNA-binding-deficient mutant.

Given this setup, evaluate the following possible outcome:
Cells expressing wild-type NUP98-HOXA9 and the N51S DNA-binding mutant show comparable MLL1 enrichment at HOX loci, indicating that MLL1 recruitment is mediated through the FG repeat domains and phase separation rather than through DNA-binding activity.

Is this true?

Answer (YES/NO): NO